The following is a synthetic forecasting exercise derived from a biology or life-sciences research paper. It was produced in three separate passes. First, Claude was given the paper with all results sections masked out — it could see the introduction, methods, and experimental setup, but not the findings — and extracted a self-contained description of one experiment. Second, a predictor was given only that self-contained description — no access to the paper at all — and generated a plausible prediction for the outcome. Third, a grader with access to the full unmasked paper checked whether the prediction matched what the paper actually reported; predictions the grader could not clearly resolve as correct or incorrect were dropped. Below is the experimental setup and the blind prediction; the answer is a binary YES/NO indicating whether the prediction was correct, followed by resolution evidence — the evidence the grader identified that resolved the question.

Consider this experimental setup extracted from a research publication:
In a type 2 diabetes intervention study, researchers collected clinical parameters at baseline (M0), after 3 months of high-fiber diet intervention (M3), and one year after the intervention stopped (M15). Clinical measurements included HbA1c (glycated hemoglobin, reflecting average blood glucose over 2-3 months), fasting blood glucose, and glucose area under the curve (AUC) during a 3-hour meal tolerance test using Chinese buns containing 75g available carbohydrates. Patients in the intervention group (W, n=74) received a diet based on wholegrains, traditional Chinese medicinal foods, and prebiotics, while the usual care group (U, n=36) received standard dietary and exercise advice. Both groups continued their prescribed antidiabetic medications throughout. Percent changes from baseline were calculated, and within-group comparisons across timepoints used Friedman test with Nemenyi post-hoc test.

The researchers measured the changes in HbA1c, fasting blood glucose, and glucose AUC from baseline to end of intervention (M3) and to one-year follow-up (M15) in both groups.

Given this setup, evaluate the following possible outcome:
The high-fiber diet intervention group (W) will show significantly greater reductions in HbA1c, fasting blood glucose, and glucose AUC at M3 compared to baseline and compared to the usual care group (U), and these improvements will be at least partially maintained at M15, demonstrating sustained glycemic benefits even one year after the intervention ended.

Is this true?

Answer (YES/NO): YES